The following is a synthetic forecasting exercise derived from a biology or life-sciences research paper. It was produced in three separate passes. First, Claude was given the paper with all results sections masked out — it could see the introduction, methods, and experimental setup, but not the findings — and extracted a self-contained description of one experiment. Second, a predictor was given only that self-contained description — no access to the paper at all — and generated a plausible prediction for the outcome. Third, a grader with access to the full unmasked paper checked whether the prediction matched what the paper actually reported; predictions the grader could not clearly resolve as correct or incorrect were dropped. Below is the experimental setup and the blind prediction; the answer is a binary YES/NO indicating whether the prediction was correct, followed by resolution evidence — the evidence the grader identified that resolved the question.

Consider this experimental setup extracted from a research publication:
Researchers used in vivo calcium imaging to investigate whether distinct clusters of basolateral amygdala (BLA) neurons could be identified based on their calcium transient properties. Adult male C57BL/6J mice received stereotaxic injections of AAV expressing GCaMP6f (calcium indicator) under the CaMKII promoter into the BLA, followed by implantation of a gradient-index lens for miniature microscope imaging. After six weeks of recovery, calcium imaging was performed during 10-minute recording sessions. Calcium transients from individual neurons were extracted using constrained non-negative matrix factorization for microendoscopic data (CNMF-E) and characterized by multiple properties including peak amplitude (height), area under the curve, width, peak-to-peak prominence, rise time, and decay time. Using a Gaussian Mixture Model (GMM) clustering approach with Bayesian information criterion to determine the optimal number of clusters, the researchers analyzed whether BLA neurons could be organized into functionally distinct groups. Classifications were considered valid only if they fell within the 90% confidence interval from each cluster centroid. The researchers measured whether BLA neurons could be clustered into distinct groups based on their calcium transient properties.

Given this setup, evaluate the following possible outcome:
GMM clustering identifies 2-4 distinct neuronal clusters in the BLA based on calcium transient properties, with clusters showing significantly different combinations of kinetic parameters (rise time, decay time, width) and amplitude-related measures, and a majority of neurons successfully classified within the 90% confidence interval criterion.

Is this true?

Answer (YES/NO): YES